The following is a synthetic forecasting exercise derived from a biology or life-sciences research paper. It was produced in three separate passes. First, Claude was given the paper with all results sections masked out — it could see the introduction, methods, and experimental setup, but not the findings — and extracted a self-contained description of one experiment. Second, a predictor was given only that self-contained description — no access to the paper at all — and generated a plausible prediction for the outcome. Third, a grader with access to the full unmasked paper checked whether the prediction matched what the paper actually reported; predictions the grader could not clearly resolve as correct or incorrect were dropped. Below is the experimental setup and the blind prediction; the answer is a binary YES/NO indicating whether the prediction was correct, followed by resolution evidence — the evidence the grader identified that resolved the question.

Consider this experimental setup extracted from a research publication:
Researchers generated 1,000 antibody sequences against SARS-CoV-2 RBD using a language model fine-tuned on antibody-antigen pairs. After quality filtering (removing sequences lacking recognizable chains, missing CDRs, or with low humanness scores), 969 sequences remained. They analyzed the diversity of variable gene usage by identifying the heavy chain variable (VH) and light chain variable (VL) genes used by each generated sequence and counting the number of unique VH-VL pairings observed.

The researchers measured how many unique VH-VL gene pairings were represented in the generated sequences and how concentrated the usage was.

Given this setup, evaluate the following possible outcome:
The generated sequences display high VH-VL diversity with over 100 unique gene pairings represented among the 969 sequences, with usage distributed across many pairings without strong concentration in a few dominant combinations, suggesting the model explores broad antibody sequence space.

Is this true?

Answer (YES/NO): YES